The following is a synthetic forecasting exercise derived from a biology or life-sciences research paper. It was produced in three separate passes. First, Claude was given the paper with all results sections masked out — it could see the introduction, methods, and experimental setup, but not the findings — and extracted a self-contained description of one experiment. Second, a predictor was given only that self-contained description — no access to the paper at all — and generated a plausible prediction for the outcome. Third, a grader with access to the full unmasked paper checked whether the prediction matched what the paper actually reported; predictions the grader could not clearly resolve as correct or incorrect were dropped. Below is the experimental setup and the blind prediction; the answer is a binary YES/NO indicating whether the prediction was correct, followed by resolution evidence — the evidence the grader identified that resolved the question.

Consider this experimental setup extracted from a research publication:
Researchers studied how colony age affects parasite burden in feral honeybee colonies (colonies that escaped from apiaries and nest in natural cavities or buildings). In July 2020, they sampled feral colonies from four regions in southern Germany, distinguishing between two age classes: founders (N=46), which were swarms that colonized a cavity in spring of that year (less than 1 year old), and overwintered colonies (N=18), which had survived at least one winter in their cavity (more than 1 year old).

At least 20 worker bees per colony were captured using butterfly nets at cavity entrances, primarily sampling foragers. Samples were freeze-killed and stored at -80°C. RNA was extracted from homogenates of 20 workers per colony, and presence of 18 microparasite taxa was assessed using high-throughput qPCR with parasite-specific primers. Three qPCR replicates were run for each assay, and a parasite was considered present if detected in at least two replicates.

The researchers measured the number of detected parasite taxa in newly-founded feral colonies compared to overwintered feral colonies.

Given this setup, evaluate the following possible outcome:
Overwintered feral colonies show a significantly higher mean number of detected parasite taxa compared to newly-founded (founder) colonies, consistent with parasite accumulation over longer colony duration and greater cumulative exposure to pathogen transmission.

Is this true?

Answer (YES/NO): NO